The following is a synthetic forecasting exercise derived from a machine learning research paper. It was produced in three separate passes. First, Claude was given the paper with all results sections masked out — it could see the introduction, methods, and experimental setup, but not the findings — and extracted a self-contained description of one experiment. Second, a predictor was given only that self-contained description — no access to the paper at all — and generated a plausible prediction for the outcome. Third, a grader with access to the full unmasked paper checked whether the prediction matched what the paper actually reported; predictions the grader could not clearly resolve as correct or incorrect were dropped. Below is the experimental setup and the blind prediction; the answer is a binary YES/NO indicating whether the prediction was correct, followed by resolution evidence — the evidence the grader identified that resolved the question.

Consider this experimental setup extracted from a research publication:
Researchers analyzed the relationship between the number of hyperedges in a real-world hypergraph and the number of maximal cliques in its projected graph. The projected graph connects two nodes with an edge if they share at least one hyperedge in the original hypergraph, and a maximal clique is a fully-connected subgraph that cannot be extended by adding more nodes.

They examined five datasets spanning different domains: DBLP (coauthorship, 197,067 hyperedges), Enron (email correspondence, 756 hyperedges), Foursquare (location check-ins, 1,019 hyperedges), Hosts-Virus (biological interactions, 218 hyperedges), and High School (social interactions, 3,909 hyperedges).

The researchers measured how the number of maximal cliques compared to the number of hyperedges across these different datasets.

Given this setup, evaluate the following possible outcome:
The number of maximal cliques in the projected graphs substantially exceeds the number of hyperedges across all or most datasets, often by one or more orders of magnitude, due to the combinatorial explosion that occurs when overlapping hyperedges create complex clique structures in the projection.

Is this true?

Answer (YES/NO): NO